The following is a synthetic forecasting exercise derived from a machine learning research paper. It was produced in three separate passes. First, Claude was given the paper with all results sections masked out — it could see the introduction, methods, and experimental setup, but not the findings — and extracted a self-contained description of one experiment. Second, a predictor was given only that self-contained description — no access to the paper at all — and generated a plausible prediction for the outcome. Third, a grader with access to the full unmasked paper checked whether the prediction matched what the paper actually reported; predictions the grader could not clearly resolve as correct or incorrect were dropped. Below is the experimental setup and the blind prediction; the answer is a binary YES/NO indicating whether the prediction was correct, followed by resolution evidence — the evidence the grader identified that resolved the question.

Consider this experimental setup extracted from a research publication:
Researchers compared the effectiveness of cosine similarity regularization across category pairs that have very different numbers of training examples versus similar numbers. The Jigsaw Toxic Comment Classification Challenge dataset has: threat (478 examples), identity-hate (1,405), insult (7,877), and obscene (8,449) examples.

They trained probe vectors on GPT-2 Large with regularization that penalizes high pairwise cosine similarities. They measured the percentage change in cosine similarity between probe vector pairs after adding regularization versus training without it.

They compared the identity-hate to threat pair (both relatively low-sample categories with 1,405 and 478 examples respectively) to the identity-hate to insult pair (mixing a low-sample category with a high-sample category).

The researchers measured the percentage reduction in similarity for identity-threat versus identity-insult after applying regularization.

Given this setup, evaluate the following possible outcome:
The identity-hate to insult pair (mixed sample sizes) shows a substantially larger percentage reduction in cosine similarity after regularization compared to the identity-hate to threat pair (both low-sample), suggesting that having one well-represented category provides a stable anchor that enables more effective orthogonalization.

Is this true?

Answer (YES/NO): NO